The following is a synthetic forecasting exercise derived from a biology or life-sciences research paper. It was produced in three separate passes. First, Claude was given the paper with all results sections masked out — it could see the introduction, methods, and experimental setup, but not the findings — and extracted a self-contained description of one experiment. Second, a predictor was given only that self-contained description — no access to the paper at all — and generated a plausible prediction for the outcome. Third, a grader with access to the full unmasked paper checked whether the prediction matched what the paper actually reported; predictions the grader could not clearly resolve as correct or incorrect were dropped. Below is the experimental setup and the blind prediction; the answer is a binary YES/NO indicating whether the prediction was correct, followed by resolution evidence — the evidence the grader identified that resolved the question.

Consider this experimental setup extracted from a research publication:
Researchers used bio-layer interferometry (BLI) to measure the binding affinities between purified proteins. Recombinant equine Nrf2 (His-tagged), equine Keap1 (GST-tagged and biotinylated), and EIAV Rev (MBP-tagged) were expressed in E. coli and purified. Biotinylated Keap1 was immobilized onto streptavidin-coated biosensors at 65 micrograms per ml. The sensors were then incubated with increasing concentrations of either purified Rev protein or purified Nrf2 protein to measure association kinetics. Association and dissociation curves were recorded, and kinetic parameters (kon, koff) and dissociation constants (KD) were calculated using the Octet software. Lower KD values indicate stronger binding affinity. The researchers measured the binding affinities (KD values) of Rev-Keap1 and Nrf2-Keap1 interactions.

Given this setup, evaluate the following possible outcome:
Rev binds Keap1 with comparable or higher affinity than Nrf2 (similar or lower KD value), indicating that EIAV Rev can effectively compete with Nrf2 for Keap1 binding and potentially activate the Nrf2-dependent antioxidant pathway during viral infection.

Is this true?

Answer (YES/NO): YES